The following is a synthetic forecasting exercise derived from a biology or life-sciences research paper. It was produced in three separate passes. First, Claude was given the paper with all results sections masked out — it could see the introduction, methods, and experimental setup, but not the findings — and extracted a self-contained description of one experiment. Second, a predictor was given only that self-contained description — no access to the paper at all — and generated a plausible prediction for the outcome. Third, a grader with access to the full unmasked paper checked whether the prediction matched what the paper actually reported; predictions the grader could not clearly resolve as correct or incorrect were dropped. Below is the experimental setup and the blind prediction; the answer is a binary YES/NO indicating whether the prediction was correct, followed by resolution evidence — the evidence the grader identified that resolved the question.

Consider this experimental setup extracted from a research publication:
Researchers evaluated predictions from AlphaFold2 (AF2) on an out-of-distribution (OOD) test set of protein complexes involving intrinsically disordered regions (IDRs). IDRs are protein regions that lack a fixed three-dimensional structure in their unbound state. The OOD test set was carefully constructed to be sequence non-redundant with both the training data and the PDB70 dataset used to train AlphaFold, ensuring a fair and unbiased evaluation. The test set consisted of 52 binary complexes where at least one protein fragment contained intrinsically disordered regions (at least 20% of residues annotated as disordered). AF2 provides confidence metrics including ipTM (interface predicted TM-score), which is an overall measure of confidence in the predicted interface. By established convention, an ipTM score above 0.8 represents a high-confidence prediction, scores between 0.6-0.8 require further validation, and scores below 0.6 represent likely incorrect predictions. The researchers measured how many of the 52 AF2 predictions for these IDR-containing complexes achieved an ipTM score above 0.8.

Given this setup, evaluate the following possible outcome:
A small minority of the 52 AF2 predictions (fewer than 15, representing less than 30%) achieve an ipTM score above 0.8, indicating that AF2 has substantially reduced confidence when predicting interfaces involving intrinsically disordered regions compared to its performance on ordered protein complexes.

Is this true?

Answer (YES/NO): YES